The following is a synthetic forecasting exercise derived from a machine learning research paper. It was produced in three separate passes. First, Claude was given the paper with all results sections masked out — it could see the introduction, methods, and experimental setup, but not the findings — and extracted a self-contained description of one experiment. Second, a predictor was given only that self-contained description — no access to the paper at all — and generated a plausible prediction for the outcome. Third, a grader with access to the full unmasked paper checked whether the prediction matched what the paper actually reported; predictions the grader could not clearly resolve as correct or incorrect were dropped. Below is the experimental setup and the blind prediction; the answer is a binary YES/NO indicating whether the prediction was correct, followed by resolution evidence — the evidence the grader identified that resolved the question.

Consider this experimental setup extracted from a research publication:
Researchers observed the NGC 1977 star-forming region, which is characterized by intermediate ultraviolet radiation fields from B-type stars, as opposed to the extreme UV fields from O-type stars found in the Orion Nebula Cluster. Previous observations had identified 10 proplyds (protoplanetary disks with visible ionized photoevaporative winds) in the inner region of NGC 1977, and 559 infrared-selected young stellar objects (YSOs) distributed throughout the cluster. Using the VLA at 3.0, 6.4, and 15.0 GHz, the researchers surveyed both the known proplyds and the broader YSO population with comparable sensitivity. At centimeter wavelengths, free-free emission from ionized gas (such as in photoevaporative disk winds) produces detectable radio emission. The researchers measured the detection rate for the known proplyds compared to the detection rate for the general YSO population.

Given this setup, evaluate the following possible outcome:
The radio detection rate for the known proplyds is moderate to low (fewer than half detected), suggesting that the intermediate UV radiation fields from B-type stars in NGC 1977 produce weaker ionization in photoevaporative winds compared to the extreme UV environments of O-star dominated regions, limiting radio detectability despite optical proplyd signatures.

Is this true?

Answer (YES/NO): YES